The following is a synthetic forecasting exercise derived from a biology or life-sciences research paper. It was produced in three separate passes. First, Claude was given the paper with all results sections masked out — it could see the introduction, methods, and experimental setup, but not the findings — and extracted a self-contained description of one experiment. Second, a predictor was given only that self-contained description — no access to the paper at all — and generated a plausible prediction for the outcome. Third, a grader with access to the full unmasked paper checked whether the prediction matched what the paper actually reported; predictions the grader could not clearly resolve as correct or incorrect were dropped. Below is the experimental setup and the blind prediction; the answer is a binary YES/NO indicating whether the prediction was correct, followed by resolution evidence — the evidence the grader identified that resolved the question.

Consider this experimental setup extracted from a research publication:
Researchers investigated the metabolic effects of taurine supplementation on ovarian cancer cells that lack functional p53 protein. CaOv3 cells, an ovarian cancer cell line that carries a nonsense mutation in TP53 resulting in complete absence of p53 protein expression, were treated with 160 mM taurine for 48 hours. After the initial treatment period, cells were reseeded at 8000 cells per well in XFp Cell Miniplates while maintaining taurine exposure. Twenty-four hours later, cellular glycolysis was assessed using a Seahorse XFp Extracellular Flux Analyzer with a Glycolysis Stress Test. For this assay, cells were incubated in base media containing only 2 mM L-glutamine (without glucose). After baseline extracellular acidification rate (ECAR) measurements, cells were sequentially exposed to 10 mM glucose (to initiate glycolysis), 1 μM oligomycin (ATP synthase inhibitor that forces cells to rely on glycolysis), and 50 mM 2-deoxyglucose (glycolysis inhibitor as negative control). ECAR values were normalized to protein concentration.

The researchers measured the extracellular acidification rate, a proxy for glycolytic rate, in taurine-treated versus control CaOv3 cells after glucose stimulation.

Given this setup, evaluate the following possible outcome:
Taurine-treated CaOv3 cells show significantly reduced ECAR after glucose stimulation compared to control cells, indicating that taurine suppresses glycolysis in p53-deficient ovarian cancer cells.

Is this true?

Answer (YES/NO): YES